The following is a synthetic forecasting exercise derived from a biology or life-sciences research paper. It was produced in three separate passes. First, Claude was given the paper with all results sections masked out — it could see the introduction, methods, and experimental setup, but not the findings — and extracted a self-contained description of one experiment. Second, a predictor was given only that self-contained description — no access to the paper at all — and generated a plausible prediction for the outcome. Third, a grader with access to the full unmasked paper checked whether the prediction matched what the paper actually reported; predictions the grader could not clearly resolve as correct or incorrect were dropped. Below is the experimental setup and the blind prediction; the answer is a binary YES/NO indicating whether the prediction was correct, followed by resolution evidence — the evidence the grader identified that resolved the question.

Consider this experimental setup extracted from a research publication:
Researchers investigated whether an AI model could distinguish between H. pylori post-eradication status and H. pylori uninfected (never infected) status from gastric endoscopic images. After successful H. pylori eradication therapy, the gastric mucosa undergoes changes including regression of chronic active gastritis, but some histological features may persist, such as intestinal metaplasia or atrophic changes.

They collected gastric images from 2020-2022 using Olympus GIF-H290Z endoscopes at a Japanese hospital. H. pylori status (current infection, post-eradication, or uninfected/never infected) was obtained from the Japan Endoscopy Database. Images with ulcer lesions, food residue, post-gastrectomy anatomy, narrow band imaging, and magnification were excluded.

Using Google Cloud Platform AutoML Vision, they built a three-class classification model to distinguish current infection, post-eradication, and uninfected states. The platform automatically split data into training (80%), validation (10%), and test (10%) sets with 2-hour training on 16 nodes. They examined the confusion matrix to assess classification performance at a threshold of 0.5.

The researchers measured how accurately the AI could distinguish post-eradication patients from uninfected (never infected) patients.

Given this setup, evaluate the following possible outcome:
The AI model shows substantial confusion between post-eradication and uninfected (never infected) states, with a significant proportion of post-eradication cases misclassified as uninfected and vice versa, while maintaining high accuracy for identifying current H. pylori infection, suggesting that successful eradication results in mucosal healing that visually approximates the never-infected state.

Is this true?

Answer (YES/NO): YES